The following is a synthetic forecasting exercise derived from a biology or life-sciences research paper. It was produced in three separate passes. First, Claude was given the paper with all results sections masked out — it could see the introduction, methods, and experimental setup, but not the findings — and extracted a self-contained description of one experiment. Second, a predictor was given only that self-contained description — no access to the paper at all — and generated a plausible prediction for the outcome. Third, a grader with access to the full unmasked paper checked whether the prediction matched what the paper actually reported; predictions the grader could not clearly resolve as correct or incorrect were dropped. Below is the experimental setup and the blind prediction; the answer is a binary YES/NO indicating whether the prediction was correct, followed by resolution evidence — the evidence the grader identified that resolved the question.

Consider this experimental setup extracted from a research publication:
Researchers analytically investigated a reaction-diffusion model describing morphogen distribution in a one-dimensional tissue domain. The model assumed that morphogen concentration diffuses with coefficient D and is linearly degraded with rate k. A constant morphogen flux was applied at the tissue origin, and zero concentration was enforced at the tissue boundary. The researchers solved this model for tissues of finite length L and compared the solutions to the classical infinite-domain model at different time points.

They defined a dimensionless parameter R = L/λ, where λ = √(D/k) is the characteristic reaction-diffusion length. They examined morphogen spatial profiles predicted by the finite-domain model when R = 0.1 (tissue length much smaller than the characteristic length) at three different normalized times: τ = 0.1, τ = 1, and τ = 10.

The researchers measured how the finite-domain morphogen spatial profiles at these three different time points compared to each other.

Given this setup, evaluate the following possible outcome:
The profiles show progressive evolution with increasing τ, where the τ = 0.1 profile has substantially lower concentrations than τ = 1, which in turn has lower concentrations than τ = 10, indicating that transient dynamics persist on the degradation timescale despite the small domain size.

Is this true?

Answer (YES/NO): NO